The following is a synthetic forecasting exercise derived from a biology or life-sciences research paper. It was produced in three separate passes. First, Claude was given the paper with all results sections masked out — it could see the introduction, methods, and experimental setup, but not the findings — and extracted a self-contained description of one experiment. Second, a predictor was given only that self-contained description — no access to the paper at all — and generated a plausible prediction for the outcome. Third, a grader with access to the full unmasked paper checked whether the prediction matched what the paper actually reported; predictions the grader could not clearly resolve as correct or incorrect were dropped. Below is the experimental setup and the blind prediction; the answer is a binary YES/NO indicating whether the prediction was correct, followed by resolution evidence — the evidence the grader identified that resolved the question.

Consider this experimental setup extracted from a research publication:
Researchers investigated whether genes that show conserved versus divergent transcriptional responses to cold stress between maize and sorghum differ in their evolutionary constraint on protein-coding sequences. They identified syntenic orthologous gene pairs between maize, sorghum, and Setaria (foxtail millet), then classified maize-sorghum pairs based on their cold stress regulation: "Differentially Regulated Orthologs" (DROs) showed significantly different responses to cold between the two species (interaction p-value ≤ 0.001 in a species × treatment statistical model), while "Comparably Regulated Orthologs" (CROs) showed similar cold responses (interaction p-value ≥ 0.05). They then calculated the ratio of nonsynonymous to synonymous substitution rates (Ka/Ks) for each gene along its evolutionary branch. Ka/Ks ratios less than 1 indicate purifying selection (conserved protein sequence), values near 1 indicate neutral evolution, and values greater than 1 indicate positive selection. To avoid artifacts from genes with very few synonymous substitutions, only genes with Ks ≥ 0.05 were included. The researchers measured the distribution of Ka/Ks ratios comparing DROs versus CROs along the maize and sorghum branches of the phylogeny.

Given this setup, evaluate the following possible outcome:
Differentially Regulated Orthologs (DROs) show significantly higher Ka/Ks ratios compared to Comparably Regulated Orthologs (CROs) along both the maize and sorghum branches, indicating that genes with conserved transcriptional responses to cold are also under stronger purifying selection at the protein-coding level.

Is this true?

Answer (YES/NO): YES